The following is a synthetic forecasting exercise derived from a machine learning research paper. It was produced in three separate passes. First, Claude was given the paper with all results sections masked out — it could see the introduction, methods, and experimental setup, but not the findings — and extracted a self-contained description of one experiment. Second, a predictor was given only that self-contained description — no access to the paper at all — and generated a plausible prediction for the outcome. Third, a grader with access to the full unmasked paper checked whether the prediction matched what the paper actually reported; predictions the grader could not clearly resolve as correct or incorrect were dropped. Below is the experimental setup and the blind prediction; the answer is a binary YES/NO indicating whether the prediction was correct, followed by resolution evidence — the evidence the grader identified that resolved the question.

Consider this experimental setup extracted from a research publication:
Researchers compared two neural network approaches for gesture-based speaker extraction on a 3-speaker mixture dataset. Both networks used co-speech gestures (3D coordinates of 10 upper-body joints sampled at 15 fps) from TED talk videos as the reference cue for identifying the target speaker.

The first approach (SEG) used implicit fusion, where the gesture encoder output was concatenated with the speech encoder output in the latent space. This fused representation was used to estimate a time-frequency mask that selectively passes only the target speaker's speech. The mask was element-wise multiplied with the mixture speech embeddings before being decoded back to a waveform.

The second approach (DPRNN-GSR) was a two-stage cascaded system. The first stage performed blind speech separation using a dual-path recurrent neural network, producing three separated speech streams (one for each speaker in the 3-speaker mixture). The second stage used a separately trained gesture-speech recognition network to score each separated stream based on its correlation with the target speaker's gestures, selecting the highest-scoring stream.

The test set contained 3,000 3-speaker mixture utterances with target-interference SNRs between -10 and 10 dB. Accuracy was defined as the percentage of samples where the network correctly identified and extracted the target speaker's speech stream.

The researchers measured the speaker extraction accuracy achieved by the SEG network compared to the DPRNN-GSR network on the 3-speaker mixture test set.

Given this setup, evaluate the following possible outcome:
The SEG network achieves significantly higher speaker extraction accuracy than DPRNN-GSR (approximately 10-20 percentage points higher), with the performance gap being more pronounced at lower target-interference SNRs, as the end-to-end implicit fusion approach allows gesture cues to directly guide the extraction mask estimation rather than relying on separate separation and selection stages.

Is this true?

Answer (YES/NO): NO